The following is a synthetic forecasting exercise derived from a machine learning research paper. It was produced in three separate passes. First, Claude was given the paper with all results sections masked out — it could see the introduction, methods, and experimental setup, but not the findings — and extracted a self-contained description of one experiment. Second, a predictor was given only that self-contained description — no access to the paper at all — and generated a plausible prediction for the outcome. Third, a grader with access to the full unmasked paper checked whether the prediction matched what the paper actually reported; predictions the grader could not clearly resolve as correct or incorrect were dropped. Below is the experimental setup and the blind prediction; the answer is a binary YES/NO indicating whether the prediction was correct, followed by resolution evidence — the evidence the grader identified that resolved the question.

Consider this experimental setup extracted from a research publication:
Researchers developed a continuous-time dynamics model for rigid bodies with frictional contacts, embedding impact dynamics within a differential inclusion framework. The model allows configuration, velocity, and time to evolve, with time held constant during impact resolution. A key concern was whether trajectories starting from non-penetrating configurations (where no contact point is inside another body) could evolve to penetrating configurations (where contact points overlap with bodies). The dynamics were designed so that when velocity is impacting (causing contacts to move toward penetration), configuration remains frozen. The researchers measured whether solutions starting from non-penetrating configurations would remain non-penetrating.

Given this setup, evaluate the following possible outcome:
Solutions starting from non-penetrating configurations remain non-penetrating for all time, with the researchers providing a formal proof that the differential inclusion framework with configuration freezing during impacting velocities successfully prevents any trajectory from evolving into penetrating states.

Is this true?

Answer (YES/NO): YES